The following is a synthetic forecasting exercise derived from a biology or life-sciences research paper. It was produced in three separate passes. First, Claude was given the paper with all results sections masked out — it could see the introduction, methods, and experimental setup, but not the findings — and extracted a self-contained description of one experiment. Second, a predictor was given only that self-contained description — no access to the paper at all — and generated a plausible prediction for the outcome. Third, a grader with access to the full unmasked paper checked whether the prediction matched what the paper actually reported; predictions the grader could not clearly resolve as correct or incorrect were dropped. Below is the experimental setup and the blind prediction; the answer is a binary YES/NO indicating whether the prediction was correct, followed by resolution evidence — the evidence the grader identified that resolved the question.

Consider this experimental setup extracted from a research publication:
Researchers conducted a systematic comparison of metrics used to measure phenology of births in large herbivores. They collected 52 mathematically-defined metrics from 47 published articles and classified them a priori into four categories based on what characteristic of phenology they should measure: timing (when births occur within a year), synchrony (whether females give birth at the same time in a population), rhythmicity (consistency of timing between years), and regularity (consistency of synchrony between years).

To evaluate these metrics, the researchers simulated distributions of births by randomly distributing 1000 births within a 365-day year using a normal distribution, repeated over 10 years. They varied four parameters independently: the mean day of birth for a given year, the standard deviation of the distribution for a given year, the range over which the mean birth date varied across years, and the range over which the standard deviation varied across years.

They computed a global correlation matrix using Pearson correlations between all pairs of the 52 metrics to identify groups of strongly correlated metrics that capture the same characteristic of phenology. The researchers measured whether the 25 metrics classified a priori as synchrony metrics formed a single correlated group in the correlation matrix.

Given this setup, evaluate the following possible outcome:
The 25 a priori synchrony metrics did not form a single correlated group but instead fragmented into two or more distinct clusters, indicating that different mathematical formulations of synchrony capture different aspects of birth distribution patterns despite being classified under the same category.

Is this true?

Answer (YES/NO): NO